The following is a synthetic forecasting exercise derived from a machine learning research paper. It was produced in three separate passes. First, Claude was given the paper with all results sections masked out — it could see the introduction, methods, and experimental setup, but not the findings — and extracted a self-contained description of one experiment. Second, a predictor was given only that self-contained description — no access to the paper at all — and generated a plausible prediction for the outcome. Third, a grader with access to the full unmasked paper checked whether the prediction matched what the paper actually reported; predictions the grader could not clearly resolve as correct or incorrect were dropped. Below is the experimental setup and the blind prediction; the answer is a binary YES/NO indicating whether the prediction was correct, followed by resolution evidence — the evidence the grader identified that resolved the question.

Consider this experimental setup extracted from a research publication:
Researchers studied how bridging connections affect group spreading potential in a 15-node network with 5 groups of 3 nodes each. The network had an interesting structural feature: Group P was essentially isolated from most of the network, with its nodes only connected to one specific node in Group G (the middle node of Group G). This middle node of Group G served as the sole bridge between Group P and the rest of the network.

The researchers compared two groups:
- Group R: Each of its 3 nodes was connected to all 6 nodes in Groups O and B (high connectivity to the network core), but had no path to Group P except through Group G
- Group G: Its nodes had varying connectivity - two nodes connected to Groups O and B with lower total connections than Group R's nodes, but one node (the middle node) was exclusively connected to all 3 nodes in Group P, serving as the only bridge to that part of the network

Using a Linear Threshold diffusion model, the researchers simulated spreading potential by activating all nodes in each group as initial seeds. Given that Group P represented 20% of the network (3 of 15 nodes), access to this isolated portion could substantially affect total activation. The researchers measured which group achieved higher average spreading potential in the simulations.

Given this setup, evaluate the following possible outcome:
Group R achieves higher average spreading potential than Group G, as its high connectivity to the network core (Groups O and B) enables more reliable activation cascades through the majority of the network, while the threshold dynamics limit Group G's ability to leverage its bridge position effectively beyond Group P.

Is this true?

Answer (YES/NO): NO